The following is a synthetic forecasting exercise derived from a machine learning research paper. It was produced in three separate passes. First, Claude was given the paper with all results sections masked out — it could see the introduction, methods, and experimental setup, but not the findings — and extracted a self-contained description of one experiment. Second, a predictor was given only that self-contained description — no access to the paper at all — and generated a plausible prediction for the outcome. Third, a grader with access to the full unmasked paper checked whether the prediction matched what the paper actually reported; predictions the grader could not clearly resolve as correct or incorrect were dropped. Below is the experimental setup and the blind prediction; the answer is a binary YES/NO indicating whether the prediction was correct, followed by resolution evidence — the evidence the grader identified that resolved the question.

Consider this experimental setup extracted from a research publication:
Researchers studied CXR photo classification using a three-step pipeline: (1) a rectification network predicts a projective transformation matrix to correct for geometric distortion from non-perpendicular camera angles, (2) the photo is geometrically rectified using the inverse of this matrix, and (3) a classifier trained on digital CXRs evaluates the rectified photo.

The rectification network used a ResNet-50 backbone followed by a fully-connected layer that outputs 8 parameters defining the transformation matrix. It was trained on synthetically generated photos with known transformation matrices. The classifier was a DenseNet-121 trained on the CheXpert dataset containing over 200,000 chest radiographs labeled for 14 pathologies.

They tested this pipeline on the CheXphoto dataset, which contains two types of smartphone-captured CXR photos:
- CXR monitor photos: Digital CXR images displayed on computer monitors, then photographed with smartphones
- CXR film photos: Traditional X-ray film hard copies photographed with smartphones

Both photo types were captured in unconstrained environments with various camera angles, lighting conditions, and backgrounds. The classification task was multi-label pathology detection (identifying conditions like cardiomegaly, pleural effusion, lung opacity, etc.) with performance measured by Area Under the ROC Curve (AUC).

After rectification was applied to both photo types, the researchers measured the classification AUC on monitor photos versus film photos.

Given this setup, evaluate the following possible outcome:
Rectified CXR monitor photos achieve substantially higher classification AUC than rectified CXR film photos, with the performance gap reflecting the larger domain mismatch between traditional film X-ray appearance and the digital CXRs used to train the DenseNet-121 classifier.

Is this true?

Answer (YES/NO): YES